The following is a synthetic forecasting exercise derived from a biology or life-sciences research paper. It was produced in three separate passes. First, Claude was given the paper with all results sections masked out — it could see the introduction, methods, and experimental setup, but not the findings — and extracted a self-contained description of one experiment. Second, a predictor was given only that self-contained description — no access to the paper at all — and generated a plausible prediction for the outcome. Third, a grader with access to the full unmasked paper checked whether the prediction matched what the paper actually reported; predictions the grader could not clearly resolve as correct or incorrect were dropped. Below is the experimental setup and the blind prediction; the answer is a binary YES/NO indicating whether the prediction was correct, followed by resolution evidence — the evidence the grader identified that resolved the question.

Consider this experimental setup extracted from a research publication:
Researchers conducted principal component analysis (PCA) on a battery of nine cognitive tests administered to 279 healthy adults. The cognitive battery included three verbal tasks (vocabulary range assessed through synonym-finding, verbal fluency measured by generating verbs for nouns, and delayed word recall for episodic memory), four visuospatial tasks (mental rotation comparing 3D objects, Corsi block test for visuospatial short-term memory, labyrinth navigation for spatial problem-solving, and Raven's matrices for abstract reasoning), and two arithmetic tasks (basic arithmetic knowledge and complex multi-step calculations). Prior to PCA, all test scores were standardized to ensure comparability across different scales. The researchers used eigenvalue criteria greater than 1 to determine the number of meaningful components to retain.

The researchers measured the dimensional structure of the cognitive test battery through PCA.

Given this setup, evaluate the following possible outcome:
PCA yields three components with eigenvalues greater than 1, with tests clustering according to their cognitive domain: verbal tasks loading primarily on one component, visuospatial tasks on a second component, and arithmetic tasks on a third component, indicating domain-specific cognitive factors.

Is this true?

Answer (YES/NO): NO